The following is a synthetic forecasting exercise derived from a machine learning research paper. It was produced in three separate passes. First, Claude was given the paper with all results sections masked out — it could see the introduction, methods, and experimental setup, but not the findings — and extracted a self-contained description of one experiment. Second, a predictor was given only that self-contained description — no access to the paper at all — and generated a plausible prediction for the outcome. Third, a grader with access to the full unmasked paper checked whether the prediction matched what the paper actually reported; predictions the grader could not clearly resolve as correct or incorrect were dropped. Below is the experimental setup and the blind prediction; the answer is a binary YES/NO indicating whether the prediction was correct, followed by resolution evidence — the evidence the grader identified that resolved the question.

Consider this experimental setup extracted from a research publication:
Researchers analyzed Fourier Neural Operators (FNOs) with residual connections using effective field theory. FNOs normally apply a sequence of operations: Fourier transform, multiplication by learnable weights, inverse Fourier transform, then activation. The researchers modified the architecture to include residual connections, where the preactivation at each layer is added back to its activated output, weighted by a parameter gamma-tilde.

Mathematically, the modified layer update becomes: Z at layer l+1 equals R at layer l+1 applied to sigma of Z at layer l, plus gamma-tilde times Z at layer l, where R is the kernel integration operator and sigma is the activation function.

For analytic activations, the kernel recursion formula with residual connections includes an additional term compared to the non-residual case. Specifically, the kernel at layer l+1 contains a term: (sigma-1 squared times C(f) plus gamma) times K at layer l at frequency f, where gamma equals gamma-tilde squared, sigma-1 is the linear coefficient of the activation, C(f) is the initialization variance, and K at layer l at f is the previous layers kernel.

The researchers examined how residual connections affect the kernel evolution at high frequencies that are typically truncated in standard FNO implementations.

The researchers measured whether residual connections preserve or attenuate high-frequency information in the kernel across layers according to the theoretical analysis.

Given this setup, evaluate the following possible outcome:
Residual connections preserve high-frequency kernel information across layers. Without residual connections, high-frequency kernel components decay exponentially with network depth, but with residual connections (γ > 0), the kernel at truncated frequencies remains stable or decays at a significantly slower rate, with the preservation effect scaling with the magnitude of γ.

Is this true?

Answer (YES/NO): YES